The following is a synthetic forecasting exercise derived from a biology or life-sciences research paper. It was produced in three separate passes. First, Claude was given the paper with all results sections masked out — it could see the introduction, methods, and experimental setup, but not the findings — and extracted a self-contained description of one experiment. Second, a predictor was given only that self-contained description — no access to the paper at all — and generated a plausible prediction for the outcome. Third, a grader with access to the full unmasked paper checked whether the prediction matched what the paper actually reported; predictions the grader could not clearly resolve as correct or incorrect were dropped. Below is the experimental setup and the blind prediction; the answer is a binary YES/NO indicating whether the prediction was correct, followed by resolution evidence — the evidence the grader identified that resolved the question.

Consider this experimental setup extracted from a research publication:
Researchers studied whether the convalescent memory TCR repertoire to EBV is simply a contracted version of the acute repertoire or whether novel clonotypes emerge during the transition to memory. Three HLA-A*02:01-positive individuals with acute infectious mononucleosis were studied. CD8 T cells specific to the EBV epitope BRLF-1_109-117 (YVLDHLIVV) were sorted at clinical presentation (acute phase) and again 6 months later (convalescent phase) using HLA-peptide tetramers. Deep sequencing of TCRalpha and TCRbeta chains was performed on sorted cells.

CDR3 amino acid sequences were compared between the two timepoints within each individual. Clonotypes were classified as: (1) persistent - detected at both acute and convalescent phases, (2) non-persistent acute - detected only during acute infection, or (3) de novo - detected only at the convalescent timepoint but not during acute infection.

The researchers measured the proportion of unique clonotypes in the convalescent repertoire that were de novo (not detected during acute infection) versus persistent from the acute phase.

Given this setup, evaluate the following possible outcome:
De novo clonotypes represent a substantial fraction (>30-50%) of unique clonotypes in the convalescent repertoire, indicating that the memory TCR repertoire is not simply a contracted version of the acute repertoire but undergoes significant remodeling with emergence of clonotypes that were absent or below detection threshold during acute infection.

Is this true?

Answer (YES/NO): YES